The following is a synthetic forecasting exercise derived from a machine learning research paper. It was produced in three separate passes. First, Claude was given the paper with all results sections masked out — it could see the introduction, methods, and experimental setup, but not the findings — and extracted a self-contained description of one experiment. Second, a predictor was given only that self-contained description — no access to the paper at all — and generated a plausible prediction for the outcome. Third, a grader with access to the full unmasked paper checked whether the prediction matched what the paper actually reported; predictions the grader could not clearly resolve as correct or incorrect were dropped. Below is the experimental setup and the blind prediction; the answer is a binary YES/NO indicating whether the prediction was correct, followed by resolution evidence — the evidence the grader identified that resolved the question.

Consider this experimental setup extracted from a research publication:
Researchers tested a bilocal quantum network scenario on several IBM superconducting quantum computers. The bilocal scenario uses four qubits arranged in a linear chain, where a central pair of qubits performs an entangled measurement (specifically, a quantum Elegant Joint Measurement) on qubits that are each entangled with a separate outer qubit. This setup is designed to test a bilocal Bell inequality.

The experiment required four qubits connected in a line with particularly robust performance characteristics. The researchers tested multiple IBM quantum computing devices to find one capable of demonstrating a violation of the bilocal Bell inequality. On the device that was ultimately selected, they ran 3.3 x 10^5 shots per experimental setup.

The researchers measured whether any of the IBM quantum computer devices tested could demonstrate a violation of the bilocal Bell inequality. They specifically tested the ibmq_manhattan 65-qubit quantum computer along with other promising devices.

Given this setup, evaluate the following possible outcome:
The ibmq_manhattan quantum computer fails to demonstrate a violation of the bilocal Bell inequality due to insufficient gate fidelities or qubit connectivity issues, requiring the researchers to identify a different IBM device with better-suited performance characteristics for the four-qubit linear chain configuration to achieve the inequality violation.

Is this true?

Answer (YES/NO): NO